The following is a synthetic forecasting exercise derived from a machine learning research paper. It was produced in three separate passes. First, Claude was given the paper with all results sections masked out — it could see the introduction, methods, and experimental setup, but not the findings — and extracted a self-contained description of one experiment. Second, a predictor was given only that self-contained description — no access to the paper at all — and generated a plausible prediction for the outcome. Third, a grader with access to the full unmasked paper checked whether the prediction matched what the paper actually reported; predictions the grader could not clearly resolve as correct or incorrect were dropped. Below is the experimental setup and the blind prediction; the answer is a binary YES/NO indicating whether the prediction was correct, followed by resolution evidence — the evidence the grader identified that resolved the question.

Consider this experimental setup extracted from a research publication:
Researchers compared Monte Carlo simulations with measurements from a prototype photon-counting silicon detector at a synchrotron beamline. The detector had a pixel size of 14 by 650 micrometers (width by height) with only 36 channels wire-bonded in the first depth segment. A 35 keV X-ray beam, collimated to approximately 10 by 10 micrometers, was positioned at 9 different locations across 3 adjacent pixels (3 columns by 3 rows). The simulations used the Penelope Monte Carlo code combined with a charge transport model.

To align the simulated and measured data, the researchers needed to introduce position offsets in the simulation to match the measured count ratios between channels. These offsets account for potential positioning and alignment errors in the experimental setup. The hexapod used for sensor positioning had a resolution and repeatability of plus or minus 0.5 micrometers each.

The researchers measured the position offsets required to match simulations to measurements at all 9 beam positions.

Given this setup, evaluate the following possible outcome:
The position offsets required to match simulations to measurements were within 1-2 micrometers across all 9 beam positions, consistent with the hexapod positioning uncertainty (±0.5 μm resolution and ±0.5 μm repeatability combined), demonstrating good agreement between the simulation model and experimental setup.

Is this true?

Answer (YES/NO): NO